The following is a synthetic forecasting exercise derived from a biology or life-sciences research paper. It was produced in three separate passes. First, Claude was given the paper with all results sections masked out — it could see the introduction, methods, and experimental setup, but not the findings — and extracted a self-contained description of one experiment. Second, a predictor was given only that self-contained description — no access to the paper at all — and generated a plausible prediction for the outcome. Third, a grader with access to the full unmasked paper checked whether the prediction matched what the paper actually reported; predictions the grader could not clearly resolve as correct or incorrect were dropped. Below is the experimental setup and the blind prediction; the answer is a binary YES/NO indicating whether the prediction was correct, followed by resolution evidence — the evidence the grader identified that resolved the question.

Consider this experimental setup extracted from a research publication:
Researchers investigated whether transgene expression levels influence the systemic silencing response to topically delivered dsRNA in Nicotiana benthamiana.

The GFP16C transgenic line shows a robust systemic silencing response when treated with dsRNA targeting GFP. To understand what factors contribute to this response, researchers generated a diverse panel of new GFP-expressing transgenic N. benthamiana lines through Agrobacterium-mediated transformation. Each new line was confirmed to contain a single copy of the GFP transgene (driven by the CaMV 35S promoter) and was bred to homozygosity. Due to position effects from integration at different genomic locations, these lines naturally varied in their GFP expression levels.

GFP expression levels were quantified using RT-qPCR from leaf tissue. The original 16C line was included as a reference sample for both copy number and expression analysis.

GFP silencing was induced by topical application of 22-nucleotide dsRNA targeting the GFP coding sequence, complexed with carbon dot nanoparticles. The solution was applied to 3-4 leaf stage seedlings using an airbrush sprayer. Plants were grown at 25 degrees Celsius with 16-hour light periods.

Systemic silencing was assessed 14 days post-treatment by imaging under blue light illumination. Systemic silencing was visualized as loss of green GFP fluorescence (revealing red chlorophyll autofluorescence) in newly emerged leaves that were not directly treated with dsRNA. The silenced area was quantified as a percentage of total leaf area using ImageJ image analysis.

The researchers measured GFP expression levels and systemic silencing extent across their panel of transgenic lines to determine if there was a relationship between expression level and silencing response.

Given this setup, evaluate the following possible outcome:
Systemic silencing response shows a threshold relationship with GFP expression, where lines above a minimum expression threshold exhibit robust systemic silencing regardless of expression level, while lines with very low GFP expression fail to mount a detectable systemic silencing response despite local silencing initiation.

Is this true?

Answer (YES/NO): NO